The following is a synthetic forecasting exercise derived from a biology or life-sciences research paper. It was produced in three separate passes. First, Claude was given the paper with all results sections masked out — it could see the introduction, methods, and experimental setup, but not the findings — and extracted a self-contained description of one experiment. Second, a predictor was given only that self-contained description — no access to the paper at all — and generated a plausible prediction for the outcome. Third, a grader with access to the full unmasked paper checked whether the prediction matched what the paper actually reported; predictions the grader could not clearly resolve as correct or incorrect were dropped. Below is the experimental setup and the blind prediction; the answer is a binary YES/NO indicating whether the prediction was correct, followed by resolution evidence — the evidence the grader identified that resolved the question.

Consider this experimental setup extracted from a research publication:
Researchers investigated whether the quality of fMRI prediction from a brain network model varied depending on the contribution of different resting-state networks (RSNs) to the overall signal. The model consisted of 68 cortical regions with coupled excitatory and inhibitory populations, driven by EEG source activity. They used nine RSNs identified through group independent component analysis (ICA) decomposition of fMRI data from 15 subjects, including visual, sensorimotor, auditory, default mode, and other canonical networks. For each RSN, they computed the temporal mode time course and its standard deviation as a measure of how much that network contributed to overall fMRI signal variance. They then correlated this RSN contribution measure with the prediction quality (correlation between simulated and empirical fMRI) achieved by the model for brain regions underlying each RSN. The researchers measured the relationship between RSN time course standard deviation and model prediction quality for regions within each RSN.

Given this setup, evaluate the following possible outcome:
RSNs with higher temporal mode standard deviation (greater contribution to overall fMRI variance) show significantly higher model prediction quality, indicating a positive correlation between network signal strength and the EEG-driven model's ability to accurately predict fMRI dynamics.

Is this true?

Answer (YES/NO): YES